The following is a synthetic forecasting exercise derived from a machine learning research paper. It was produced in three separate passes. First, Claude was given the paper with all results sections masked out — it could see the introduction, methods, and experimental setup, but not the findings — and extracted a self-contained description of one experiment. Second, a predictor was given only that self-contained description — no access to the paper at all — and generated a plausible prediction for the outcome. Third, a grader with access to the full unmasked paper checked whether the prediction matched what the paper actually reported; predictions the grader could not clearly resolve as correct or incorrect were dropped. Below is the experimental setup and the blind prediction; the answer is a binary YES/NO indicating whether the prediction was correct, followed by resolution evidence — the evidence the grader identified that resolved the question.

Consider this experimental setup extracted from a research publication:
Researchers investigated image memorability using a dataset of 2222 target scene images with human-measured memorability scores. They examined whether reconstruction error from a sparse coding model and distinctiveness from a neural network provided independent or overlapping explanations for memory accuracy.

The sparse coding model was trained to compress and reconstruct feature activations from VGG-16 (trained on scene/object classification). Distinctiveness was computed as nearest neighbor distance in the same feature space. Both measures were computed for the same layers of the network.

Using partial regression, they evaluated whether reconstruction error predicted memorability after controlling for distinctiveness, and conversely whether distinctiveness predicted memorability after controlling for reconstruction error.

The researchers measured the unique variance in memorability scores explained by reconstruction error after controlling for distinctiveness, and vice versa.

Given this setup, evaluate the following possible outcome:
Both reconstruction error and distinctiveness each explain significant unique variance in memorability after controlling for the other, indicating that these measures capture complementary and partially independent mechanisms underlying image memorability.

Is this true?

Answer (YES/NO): YES